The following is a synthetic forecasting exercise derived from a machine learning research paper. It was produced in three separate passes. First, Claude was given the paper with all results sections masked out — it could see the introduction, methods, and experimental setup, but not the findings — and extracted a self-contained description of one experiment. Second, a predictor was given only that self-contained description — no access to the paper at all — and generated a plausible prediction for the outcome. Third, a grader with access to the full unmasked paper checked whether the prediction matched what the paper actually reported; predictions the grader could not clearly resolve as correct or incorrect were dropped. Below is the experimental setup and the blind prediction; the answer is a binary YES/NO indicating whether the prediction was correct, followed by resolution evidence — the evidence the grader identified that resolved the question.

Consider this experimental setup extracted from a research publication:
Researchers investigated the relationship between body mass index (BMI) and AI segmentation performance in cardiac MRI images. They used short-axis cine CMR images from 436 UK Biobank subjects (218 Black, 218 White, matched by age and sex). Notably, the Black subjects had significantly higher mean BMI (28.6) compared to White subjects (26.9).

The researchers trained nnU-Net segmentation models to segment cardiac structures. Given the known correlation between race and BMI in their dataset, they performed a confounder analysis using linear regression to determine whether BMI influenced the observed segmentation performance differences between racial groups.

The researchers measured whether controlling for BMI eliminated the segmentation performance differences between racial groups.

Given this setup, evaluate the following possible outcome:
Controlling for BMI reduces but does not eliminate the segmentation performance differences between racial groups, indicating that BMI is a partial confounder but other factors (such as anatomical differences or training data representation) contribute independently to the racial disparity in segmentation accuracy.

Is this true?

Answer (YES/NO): NO